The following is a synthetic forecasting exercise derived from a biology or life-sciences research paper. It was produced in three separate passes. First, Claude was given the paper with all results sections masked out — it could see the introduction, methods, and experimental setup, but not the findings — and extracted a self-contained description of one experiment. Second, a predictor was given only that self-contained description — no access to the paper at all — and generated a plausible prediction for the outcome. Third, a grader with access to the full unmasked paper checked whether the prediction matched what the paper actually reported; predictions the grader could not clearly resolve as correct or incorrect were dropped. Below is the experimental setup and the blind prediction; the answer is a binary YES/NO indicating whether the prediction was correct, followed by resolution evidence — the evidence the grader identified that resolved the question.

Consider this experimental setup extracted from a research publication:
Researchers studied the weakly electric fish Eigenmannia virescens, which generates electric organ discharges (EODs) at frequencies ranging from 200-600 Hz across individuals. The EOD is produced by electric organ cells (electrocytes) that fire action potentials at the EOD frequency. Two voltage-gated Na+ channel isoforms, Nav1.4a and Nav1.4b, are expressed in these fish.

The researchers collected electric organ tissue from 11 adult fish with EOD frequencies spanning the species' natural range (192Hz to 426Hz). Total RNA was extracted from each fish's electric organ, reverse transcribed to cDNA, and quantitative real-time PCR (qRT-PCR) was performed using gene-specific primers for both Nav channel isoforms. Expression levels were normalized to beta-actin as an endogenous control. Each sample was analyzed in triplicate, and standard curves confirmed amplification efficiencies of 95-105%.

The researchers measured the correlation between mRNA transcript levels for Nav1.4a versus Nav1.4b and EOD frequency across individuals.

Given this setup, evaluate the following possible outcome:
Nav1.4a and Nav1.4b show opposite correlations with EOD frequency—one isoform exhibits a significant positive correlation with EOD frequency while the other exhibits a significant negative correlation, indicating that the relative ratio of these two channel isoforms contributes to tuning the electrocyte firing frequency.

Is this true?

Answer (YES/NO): NO